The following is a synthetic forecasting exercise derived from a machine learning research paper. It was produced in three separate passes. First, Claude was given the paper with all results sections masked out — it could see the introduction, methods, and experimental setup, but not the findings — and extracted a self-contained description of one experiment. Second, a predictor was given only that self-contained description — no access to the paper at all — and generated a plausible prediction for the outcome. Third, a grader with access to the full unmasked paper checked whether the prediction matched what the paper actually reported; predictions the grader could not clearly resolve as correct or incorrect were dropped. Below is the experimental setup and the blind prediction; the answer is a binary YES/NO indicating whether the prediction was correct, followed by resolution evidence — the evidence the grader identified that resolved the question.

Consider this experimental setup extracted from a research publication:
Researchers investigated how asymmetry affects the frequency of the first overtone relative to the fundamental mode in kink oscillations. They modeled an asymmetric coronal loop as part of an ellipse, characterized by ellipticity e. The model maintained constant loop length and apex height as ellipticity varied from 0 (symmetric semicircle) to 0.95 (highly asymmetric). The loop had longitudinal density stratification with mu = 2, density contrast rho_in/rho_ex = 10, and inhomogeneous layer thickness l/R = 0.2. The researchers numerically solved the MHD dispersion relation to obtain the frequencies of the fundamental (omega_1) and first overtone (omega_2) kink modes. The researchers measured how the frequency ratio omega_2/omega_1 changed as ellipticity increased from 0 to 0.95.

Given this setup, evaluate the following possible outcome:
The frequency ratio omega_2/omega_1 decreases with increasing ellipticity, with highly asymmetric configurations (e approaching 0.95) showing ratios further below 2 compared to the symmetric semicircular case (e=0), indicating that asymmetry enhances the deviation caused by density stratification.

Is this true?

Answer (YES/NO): YES